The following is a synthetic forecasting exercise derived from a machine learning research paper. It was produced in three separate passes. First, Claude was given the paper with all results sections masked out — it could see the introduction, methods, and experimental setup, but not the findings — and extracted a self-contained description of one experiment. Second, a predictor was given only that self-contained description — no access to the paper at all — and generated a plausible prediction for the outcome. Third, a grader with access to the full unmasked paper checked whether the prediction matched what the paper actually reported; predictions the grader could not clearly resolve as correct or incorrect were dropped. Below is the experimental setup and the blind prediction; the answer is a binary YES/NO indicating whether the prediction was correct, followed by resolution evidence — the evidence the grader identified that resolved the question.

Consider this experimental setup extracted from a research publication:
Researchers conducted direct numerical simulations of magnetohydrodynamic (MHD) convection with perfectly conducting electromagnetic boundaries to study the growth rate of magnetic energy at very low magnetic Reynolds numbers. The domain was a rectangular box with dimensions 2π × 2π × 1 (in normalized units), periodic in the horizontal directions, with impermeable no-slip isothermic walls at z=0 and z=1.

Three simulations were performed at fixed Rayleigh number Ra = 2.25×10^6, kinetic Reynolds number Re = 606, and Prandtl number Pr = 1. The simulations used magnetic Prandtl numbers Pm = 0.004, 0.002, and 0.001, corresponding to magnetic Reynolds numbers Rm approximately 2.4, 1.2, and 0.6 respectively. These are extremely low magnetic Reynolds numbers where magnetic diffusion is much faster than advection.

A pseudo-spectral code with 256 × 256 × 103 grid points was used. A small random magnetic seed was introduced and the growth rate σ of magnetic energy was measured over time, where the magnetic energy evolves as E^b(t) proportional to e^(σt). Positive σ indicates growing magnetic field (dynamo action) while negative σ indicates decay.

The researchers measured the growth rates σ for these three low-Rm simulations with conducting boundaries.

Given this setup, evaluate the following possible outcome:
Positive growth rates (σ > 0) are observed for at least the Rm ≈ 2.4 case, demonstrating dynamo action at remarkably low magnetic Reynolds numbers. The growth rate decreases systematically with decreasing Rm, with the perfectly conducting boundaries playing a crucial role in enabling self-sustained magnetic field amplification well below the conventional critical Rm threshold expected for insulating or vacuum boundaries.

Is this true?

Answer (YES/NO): YES